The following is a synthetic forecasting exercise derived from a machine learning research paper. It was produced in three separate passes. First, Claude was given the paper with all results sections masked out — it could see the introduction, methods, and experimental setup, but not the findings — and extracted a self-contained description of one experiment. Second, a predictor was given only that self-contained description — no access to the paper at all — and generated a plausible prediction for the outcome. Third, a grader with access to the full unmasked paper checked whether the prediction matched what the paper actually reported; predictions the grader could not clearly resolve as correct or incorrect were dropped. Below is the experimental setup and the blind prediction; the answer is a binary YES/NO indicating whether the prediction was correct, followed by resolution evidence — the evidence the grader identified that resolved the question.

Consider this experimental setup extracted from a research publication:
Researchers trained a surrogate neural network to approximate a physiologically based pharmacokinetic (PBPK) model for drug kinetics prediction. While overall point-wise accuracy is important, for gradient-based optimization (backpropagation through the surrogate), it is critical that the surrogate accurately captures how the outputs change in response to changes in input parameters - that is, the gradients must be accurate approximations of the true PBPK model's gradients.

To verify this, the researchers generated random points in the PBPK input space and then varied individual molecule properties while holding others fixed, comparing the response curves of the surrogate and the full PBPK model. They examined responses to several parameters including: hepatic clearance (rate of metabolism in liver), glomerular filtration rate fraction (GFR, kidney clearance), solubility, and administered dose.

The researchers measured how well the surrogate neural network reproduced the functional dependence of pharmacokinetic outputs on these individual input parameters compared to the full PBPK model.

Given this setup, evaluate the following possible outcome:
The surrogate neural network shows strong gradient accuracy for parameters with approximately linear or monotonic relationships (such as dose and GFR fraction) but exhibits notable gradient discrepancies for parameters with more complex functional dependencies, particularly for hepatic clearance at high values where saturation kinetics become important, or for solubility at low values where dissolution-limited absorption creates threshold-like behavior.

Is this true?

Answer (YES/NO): NO